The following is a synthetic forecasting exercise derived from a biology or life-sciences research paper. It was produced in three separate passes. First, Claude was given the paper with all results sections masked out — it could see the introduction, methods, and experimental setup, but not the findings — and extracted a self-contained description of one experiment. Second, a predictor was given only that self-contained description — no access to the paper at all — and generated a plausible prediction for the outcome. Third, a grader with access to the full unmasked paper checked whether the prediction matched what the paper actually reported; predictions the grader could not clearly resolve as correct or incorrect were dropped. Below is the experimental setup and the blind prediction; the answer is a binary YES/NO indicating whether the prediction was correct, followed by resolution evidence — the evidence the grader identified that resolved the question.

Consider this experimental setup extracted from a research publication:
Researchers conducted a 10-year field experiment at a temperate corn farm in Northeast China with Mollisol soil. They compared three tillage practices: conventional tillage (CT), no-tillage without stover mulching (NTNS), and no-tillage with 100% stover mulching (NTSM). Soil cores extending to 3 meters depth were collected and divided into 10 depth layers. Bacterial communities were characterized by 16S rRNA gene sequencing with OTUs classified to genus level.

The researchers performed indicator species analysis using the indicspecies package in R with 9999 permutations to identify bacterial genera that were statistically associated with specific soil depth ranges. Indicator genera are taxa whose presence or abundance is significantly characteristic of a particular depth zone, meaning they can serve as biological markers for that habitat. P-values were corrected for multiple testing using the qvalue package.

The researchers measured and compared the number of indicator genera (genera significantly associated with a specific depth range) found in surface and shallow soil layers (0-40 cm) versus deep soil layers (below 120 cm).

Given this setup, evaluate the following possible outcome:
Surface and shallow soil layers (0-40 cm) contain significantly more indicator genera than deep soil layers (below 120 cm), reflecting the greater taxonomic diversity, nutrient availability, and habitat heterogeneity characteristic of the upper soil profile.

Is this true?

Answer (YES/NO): YES